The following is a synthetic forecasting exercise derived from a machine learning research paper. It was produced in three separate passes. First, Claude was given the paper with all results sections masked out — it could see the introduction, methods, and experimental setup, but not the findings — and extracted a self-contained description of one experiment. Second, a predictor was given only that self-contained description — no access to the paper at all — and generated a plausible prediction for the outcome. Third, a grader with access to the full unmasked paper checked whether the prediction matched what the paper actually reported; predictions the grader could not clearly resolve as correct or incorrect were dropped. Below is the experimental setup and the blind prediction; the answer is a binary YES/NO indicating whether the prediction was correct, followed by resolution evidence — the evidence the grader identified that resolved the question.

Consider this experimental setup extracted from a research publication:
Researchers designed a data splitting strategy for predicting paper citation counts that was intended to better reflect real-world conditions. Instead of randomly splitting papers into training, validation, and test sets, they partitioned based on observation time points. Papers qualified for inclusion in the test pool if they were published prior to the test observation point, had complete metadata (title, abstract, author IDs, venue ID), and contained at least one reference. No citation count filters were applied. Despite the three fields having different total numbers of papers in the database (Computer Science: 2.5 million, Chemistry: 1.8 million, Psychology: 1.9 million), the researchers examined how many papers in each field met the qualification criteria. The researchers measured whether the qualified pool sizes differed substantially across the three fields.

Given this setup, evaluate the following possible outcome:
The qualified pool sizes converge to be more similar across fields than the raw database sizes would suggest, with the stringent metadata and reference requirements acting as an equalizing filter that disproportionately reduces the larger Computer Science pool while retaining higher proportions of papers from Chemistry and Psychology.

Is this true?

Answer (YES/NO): YES